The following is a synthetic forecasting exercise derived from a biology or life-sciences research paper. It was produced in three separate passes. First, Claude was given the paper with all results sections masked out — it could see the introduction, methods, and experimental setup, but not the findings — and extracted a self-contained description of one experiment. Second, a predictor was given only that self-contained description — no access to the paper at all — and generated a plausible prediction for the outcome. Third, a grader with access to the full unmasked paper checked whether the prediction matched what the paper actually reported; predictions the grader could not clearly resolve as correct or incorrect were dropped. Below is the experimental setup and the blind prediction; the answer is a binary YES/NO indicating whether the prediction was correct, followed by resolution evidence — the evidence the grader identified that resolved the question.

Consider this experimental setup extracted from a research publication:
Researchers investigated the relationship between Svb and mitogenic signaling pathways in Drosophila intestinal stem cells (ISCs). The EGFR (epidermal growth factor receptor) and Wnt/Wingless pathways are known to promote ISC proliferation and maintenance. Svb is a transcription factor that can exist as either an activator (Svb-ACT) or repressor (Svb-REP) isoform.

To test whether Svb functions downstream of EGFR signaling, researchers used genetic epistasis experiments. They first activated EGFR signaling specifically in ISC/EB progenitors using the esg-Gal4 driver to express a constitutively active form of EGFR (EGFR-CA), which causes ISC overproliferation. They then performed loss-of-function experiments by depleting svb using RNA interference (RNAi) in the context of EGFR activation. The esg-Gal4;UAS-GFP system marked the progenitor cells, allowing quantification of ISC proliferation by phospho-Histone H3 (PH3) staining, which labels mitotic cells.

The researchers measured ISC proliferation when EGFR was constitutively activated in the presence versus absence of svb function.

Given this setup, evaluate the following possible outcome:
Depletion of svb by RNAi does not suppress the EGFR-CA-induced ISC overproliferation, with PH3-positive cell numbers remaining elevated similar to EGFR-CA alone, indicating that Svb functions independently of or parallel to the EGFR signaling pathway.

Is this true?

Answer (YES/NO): NO